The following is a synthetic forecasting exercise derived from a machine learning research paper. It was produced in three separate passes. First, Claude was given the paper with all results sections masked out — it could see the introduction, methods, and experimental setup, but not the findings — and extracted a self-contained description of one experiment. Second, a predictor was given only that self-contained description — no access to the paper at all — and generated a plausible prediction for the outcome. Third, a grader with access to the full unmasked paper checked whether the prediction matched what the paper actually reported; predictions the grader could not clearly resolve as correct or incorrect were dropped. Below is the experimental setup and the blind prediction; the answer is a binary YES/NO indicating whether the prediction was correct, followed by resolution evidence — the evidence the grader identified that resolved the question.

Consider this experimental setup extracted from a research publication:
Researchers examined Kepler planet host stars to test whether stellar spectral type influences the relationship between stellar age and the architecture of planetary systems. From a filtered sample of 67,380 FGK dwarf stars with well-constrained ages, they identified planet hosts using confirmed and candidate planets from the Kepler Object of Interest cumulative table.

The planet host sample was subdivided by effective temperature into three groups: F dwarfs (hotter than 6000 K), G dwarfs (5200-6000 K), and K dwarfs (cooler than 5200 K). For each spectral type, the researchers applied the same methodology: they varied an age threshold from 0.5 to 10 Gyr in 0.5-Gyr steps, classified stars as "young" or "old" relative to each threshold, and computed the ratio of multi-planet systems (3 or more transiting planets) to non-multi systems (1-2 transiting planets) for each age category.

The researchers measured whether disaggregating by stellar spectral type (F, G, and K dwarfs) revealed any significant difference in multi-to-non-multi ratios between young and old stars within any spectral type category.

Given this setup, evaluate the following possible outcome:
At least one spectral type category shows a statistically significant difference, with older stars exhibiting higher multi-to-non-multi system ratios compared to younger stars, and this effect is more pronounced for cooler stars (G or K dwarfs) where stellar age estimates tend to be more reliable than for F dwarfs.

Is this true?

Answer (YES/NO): NO